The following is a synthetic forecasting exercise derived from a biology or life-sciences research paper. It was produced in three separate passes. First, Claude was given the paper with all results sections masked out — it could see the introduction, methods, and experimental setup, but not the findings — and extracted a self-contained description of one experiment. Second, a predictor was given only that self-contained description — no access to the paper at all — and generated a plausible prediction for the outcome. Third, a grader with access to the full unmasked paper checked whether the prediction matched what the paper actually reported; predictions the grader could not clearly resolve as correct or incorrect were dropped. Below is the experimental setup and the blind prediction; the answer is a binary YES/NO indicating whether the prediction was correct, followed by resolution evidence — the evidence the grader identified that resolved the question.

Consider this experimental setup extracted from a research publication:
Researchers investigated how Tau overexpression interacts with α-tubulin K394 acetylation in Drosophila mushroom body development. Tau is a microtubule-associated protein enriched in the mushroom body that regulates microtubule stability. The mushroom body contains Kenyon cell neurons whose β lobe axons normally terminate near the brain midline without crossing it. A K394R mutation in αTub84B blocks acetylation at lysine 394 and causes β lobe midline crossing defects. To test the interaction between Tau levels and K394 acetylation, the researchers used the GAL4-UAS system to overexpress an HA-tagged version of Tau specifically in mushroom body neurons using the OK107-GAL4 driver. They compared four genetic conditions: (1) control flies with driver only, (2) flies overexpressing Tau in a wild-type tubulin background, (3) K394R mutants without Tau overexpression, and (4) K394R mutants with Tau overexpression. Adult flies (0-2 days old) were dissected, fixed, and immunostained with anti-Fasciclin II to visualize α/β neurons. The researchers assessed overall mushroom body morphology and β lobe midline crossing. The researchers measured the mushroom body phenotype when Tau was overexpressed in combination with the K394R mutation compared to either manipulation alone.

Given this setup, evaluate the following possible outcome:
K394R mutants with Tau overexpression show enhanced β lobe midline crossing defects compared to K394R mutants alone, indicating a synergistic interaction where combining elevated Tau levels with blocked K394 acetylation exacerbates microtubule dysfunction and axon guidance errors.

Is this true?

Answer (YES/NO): NO